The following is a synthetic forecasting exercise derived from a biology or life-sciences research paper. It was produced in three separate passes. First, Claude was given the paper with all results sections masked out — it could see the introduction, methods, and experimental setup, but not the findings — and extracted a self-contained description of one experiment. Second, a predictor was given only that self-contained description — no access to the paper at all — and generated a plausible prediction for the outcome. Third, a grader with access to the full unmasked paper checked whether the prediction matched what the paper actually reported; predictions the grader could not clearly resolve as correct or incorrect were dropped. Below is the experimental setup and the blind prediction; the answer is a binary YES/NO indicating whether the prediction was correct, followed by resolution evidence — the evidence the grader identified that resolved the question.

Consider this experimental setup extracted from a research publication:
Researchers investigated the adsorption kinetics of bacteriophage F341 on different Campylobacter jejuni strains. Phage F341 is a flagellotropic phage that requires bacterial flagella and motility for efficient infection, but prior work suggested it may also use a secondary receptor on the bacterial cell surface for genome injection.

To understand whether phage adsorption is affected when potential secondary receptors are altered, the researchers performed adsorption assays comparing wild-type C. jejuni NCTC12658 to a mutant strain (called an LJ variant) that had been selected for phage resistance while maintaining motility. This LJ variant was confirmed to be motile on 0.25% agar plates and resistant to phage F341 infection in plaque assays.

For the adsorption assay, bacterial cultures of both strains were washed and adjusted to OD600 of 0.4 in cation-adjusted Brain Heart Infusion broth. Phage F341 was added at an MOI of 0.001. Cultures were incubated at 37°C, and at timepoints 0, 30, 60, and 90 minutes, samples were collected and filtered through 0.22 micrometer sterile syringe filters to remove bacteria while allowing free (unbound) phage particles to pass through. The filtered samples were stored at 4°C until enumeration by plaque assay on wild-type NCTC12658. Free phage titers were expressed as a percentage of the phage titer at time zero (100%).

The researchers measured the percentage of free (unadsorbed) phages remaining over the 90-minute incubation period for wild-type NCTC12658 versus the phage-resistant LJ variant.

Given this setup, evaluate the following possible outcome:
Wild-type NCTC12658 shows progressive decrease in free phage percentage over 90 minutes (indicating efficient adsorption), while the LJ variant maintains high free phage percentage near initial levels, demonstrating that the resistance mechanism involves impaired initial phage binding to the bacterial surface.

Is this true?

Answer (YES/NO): YES